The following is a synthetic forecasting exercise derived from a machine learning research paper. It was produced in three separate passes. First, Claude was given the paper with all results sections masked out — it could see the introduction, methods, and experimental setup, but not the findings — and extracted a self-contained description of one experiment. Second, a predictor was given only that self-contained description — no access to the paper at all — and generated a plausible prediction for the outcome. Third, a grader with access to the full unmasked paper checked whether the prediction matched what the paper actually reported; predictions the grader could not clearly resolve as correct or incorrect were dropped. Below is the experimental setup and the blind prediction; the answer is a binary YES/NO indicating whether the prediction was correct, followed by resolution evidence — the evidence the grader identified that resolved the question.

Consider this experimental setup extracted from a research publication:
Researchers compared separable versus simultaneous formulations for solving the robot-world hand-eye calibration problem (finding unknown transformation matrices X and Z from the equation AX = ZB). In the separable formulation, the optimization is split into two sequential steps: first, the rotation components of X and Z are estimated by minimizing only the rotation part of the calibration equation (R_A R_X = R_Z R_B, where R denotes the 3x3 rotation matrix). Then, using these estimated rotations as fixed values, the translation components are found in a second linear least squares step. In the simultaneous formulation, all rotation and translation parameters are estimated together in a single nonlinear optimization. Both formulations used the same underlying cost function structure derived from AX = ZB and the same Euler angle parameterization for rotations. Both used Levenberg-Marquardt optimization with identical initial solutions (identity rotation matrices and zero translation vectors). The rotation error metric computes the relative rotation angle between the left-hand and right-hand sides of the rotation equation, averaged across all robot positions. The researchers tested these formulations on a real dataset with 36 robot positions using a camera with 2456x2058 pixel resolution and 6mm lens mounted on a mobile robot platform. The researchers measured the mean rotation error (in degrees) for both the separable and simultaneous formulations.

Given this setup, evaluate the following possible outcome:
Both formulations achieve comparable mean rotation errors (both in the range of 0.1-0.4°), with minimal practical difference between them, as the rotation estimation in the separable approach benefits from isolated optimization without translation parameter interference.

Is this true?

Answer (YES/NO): NO